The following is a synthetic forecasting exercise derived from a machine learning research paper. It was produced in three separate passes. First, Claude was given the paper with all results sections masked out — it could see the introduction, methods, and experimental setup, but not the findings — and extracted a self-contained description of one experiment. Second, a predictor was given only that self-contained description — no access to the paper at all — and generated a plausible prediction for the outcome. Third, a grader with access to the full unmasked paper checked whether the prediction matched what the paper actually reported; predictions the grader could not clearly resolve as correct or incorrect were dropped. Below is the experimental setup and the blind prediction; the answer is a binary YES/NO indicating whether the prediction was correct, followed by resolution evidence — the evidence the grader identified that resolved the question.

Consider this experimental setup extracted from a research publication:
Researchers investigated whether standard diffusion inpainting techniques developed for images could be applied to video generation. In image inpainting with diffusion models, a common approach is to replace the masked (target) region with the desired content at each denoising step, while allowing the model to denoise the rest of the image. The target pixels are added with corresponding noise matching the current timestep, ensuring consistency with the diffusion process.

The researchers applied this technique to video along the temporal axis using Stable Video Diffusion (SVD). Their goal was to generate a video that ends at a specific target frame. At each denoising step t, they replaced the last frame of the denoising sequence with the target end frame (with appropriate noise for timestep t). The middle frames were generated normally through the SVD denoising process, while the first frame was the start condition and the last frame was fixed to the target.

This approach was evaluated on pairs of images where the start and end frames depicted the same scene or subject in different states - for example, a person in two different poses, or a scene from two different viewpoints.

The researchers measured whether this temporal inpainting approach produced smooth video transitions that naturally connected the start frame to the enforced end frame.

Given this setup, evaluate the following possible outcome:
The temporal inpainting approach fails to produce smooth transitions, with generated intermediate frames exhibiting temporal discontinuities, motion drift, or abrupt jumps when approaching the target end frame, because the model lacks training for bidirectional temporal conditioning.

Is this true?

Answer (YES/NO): YES